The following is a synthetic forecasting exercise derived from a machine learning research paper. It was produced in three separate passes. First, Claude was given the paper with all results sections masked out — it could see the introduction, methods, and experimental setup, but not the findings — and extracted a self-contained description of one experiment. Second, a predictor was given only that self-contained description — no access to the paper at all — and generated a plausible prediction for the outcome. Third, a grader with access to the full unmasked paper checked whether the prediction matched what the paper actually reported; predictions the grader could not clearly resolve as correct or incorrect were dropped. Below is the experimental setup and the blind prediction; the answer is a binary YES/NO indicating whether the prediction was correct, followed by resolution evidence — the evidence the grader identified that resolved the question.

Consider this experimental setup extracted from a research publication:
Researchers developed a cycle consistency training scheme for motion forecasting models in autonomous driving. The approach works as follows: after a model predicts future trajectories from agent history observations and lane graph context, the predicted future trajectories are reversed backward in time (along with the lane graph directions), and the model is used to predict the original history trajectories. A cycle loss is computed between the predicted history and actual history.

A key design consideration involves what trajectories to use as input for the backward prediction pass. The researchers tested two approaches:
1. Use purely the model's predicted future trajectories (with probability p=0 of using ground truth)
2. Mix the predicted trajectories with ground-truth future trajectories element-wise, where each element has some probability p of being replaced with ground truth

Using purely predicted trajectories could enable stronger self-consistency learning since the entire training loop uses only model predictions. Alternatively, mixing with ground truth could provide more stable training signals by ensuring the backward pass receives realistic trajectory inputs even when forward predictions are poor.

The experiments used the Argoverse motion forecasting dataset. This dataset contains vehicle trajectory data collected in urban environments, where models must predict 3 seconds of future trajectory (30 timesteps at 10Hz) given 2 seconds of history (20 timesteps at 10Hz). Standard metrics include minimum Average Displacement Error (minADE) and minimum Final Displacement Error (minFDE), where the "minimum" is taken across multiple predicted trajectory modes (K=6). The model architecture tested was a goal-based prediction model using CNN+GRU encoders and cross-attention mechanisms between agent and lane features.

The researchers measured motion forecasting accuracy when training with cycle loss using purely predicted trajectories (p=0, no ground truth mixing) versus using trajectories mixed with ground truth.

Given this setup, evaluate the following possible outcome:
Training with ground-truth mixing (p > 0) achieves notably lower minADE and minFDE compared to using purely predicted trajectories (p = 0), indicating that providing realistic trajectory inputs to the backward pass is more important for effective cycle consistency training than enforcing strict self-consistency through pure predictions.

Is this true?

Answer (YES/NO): YES